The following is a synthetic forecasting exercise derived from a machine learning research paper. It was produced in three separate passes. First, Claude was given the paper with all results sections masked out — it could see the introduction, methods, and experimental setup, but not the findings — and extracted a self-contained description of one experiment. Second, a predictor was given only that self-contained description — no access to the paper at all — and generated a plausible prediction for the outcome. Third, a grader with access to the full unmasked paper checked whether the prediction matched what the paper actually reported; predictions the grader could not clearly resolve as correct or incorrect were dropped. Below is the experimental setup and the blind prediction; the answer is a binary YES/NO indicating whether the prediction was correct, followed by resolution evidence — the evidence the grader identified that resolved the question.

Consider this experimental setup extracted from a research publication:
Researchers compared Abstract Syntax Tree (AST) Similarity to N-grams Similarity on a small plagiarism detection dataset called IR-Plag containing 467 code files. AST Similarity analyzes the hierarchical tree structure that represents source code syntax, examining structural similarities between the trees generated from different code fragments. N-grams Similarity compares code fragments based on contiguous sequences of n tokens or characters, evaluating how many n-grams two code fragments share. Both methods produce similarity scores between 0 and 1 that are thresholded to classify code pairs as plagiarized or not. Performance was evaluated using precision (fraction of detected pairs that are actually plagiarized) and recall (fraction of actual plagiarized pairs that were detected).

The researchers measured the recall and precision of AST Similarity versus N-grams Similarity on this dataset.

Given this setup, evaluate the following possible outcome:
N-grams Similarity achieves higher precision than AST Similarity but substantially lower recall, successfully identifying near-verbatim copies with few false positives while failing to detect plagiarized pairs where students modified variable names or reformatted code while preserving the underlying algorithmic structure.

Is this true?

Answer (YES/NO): NO